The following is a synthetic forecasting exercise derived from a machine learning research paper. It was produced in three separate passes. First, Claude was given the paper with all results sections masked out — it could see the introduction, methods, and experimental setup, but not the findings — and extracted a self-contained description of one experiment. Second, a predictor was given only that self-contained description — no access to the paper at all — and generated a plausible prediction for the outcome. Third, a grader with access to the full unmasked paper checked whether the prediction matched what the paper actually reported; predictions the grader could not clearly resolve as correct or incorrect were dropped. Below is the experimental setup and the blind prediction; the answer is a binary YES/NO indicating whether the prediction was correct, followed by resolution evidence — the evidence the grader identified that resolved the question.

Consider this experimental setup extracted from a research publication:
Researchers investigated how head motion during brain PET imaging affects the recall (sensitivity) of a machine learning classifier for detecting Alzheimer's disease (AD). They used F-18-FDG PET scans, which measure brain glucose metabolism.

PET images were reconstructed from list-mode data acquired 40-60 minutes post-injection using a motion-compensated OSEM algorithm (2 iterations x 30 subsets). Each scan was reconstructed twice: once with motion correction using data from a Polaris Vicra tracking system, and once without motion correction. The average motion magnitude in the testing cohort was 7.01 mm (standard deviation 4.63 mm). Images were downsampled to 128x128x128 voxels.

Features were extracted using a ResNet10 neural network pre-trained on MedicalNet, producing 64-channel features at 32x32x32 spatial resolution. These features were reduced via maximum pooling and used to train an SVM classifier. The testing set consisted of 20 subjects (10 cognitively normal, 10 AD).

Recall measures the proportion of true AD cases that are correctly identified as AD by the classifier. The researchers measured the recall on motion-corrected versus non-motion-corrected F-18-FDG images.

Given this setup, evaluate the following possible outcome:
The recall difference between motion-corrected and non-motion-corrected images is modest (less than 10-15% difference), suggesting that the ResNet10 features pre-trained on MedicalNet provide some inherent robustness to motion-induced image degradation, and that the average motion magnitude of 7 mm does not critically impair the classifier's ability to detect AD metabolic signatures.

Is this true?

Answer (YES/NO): NO